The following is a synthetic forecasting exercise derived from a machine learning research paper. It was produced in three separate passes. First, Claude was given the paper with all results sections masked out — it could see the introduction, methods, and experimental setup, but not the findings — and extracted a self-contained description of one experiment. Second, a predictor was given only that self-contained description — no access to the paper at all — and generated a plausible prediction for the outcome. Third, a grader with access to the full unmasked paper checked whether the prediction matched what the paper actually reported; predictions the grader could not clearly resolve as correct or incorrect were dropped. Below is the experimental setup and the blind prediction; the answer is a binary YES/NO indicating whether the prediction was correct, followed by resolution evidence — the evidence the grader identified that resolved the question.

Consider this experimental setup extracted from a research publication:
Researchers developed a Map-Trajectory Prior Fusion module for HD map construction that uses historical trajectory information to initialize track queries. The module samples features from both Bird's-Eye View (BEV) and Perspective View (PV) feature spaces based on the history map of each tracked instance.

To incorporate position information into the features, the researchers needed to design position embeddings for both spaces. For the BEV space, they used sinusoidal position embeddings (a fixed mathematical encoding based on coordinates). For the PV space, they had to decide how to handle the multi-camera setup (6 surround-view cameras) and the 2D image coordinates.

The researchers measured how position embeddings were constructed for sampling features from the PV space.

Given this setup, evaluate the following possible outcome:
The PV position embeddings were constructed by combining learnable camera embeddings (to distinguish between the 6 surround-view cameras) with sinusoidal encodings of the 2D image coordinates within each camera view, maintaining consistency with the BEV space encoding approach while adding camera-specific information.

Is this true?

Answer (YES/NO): NO